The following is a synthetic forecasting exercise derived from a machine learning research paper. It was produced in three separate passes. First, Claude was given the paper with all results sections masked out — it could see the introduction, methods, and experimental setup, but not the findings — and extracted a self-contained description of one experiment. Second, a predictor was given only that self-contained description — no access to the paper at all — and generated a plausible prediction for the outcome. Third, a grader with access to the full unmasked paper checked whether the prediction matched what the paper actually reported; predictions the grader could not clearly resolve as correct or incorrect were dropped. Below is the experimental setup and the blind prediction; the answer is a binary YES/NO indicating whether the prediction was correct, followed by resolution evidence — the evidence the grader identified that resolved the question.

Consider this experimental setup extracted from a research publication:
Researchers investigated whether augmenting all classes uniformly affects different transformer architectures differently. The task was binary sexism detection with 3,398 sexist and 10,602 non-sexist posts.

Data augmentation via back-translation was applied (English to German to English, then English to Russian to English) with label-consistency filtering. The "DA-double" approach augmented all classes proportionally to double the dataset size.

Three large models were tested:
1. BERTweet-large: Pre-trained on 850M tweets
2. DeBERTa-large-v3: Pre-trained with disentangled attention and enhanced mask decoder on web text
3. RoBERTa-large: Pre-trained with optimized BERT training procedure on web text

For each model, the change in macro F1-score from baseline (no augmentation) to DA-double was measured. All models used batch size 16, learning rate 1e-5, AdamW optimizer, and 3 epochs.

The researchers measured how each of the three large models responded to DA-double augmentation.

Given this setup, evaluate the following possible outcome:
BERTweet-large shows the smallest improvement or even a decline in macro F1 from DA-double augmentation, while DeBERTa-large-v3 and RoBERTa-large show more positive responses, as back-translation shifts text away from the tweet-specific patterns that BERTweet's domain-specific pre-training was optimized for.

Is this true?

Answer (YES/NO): NO